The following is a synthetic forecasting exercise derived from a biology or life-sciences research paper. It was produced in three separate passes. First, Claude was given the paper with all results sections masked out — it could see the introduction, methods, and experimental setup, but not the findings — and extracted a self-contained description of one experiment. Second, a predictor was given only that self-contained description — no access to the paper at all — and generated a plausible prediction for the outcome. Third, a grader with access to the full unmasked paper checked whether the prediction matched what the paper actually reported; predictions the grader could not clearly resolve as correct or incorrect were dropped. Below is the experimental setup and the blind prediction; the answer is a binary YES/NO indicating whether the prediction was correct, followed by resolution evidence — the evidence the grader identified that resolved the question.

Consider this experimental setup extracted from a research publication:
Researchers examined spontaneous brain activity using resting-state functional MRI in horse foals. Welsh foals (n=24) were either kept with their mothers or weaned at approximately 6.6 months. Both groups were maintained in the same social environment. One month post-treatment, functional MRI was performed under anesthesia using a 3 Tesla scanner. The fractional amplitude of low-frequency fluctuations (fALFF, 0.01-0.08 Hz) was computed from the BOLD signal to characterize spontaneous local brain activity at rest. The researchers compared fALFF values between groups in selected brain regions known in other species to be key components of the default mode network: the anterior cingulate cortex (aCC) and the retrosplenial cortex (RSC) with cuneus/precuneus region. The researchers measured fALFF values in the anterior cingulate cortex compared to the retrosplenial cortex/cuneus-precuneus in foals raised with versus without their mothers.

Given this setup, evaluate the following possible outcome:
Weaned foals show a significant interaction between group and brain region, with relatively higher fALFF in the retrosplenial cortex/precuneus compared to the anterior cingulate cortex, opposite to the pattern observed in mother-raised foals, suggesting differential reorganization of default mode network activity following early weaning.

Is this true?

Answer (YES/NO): YES